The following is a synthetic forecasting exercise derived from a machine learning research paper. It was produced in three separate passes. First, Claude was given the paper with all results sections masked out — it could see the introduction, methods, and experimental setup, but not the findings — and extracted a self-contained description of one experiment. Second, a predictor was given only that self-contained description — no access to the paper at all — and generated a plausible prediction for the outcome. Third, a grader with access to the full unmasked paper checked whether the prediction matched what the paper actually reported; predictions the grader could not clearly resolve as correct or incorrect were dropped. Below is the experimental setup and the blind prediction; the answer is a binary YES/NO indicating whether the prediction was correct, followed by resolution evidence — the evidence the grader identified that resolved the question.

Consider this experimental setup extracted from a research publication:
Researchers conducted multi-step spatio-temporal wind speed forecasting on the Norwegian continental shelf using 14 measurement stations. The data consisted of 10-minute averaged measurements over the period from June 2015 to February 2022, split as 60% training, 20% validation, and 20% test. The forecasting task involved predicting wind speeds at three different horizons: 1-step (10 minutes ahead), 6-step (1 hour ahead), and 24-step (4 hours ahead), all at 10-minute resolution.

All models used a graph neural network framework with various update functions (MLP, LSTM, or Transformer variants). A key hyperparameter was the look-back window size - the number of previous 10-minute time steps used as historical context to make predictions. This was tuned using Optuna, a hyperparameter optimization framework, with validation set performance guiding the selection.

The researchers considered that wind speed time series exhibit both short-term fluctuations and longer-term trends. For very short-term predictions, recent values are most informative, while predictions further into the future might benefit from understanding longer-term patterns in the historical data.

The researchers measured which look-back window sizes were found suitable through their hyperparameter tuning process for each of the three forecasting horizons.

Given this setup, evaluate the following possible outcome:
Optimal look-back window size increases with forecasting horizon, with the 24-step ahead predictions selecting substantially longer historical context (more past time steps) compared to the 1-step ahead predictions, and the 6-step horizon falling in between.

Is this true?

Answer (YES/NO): NO